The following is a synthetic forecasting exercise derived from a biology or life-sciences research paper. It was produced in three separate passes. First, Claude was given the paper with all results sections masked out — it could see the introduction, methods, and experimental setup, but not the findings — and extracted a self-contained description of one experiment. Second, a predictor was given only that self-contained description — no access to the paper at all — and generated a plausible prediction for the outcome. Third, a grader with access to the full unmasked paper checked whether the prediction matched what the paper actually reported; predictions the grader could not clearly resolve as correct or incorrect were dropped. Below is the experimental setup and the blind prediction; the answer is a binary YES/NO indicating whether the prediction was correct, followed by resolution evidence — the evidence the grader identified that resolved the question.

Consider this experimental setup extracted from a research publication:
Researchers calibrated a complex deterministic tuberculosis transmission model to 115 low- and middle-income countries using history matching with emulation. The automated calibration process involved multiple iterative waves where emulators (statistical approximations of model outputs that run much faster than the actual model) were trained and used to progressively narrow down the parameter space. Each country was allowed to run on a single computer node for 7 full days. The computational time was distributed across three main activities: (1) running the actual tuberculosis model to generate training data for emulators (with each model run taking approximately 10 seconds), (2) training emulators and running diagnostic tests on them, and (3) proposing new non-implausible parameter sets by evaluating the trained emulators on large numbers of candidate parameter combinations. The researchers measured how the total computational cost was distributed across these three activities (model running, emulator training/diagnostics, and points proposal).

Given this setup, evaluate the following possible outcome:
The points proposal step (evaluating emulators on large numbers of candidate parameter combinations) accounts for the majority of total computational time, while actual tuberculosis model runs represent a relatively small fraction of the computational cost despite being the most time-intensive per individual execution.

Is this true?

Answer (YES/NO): YES